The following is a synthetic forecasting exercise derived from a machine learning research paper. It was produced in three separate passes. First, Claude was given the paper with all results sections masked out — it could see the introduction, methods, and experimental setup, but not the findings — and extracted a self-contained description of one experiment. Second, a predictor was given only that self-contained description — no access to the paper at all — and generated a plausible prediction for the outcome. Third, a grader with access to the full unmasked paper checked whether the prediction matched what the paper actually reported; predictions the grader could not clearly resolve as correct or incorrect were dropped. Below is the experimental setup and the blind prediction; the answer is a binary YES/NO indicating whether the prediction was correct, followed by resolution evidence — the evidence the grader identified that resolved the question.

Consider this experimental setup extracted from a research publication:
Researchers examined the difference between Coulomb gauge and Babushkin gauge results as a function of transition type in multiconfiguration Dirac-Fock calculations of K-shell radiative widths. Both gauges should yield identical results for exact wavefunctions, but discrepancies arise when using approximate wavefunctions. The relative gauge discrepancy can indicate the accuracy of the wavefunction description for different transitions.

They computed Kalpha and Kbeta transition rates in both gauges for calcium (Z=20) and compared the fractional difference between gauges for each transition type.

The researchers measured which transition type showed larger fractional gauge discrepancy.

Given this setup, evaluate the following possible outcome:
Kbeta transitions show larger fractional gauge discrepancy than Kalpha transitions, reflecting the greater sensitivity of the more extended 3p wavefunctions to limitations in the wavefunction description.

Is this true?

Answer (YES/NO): YES